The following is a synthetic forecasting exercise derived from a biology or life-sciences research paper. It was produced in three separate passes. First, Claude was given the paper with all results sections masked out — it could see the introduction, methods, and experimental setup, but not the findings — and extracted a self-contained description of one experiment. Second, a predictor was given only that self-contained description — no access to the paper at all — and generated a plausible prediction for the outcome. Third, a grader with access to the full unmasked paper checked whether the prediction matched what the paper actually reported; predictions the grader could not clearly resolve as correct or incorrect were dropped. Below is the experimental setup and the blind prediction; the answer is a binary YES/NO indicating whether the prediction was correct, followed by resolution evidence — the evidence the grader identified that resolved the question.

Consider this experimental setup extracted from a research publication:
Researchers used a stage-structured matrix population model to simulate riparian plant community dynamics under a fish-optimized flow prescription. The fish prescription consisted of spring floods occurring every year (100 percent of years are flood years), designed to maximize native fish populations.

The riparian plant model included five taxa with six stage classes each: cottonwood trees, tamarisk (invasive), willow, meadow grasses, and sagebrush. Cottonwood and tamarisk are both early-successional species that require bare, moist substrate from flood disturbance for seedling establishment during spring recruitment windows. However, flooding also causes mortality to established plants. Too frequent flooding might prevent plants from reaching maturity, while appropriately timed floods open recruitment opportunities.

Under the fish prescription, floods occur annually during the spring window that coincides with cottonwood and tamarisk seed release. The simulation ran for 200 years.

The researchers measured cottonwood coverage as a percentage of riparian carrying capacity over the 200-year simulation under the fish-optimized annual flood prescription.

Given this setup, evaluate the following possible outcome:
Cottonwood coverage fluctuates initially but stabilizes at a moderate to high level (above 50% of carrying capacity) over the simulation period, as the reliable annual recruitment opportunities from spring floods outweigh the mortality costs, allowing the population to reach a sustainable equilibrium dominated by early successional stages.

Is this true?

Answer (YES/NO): NO